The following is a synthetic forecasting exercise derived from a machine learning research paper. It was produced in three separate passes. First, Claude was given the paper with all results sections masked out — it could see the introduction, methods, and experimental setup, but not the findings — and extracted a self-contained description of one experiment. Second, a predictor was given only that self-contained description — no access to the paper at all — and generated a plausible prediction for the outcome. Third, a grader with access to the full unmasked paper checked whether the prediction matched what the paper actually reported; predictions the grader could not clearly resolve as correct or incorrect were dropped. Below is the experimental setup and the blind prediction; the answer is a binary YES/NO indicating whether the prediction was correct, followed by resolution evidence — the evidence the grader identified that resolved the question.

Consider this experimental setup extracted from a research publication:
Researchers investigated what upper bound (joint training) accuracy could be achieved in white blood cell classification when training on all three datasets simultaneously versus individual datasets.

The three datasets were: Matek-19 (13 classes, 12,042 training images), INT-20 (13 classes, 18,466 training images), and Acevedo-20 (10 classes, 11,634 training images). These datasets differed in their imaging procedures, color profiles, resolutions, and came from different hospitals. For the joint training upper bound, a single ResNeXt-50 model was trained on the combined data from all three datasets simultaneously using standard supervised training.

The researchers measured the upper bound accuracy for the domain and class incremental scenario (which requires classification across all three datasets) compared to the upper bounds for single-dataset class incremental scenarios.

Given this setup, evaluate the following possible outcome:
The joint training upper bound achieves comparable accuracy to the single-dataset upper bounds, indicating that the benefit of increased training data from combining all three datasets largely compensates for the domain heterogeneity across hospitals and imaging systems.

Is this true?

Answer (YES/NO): NO